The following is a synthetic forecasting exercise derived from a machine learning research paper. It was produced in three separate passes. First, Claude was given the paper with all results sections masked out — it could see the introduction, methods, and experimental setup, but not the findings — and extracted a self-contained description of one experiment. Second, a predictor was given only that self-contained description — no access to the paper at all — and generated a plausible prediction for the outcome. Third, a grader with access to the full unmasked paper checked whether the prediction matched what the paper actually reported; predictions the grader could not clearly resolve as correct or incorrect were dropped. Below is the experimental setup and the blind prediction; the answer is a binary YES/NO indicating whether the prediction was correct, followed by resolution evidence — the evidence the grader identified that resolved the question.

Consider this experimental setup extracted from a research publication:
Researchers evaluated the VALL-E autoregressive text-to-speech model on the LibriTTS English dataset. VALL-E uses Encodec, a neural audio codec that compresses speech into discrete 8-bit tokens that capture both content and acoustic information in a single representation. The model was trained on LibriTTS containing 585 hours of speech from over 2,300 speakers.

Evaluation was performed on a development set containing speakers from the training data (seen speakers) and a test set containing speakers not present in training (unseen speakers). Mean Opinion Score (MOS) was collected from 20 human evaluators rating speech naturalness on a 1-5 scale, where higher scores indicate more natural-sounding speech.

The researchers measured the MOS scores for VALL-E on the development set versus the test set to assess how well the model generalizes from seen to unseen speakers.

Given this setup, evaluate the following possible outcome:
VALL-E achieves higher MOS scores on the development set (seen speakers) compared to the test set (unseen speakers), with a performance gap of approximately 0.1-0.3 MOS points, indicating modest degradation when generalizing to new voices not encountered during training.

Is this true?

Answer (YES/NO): YES